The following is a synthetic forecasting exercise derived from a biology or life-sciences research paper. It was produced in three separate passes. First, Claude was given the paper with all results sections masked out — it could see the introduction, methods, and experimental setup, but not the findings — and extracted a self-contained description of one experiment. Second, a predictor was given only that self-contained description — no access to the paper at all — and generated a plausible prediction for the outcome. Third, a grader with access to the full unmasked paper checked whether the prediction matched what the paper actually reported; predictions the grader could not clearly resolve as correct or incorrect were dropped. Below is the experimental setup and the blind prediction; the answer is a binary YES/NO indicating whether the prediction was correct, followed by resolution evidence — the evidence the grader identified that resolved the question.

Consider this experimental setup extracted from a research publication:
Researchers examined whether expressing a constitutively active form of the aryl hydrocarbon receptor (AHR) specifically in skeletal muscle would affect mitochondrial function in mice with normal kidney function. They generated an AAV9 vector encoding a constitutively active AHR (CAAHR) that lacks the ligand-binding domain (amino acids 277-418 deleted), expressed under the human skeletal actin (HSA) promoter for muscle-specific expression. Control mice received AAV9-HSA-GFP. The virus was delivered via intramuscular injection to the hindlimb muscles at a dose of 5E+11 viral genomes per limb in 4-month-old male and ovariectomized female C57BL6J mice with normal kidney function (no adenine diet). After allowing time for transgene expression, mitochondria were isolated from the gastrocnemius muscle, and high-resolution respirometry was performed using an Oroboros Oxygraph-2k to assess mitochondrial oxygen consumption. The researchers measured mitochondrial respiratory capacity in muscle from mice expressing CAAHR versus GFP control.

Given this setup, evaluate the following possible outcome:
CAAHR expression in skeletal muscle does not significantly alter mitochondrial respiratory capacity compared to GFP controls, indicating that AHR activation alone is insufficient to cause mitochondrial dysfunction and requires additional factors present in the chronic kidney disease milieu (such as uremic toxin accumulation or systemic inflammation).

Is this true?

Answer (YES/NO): NO